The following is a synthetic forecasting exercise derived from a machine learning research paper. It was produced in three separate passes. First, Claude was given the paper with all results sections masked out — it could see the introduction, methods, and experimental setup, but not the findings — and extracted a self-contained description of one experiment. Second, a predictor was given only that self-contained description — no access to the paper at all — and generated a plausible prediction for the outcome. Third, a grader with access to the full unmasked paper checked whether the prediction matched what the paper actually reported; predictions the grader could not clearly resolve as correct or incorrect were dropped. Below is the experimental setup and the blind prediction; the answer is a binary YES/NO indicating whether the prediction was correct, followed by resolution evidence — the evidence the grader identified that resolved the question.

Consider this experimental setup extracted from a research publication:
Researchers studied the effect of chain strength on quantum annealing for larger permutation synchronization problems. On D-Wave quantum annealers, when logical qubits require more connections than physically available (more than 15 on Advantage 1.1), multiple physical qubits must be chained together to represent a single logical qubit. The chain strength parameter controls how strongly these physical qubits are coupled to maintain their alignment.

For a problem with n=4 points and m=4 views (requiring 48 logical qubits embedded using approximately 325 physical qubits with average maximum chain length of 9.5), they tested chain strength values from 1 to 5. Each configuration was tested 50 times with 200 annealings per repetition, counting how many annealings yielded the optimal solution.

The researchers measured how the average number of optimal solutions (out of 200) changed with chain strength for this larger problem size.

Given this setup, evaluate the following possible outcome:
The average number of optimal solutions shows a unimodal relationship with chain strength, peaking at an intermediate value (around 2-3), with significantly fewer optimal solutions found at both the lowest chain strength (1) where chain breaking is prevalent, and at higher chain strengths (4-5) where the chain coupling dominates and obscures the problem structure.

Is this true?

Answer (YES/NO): YES